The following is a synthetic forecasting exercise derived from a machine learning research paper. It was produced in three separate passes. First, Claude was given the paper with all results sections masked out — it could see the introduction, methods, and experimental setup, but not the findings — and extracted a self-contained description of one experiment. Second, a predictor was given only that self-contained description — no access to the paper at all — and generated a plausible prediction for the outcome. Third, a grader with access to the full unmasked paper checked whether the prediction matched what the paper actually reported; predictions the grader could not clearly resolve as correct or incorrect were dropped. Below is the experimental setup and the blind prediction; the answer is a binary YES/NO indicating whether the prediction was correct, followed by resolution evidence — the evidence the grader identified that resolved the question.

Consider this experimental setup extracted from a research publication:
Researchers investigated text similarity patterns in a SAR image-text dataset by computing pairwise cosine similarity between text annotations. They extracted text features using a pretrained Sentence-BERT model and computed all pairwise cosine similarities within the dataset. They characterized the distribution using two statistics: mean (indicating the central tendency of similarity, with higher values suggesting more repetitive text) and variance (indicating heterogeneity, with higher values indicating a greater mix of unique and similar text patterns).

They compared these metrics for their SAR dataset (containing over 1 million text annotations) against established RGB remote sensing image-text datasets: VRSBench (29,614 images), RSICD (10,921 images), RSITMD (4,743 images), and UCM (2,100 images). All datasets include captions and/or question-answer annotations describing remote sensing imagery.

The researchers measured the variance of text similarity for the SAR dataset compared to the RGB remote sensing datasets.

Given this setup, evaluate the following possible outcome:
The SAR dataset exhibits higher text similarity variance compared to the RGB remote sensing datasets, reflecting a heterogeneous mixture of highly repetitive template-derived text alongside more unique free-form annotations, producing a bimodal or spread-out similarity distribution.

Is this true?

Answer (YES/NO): NO